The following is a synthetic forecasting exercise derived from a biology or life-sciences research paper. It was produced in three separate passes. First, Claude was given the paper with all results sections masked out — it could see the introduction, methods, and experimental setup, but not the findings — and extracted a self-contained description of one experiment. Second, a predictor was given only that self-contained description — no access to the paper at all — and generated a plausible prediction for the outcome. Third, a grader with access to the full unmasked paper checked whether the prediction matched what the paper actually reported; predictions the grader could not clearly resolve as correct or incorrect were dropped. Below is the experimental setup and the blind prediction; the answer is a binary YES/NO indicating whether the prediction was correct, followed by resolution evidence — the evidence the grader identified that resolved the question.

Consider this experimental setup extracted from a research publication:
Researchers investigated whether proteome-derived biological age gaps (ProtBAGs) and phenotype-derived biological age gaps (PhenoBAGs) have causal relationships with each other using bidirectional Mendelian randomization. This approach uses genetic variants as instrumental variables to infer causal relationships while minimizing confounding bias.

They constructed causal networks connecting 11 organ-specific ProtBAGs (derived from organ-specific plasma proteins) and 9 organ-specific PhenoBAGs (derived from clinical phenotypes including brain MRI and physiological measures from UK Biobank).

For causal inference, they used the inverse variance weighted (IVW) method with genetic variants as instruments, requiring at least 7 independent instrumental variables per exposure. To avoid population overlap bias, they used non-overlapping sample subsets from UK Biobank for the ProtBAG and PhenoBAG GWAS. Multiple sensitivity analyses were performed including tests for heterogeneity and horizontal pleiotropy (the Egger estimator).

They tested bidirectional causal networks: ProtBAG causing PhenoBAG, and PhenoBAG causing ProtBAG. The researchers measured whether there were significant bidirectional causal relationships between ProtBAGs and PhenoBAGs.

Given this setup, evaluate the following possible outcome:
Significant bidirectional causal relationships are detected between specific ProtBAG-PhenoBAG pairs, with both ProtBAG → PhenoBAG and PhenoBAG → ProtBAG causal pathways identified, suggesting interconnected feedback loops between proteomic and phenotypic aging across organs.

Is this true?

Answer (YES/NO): NO